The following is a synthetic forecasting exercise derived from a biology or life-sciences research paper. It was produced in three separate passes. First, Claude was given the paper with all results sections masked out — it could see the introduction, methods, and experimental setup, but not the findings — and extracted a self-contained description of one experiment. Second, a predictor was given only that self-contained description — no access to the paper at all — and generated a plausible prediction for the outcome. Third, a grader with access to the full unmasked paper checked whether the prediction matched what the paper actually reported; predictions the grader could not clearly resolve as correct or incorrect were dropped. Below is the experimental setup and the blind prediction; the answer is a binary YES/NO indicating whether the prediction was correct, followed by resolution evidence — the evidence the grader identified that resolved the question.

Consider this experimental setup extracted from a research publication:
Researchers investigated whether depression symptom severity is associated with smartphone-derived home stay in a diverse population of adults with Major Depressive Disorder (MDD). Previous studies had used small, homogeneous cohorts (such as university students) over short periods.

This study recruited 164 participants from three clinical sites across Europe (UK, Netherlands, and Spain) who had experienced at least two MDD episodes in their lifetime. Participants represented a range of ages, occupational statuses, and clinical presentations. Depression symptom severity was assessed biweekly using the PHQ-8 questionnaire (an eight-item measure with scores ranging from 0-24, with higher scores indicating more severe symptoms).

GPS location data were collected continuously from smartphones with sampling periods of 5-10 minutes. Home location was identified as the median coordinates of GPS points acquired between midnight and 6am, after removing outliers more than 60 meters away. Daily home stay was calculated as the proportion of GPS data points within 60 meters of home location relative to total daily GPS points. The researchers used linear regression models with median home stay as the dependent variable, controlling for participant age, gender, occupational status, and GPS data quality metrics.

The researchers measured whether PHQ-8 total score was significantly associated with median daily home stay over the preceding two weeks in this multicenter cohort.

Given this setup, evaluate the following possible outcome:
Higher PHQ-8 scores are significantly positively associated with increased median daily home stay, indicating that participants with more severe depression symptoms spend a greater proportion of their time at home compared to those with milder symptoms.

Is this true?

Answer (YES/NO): YES